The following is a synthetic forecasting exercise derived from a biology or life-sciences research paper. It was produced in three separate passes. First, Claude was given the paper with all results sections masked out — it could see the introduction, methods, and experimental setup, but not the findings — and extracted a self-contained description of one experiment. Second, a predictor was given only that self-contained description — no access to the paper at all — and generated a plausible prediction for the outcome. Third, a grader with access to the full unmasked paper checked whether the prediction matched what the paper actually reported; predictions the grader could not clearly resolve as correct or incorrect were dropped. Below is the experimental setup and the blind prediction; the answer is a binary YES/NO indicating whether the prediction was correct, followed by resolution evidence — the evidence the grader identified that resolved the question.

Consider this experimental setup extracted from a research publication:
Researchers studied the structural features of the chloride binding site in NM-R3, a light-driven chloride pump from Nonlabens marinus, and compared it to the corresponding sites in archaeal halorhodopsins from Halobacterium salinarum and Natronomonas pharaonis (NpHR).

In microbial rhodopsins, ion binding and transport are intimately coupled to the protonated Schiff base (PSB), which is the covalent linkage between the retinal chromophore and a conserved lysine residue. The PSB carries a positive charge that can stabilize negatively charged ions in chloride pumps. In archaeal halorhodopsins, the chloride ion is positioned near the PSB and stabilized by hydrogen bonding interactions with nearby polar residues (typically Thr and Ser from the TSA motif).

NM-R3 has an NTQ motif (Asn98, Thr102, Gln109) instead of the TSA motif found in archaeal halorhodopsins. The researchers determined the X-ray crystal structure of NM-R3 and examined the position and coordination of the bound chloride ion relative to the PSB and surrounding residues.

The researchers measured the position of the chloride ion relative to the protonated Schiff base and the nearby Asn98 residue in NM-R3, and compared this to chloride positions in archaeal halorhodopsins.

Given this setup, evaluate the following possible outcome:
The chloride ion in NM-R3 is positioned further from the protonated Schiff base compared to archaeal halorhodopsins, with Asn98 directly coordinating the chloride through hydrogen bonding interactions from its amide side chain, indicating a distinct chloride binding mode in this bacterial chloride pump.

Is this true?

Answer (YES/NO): NO